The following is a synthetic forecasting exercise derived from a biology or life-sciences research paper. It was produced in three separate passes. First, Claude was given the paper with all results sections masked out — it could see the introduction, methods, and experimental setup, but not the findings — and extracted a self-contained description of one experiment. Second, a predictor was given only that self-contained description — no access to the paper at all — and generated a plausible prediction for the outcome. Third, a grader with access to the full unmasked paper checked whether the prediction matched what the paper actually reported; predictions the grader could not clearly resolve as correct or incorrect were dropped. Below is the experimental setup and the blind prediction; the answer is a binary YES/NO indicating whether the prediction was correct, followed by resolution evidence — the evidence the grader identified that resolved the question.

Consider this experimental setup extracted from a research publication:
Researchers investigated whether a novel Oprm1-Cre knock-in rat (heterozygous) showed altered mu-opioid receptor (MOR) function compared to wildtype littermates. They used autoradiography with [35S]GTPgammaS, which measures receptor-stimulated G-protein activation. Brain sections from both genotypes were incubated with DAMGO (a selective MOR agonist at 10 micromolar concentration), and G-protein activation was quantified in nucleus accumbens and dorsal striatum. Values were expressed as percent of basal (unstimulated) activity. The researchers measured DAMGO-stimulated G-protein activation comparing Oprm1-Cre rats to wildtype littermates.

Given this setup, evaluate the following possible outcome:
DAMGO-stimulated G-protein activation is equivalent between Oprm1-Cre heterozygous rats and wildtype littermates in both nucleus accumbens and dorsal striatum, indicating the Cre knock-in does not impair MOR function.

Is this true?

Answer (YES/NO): YES